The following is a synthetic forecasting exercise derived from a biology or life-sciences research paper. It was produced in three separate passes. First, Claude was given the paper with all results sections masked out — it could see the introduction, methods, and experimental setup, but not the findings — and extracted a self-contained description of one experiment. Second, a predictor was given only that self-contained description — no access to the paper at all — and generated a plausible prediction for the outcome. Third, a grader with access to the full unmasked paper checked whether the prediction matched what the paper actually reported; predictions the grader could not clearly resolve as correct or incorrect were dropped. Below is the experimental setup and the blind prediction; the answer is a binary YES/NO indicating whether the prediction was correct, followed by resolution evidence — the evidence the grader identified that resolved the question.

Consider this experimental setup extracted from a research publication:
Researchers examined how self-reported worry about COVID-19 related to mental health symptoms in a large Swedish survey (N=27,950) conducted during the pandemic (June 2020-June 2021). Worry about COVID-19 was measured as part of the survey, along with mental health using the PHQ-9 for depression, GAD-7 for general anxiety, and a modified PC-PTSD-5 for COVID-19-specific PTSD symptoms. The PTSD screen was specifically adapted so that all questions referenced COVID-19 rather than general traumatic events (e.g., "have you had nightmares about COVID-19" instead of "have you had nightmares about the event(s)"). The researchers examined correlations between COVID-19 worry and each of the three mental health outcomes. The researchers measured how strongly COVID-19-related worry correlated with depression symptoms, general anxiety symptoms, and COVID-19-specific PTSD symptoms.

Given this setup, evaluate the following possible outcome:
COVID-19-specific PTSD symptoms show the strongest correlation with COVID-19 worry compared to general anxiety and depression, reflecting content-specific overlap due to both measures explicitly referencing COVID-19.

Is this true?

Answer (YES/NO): YES